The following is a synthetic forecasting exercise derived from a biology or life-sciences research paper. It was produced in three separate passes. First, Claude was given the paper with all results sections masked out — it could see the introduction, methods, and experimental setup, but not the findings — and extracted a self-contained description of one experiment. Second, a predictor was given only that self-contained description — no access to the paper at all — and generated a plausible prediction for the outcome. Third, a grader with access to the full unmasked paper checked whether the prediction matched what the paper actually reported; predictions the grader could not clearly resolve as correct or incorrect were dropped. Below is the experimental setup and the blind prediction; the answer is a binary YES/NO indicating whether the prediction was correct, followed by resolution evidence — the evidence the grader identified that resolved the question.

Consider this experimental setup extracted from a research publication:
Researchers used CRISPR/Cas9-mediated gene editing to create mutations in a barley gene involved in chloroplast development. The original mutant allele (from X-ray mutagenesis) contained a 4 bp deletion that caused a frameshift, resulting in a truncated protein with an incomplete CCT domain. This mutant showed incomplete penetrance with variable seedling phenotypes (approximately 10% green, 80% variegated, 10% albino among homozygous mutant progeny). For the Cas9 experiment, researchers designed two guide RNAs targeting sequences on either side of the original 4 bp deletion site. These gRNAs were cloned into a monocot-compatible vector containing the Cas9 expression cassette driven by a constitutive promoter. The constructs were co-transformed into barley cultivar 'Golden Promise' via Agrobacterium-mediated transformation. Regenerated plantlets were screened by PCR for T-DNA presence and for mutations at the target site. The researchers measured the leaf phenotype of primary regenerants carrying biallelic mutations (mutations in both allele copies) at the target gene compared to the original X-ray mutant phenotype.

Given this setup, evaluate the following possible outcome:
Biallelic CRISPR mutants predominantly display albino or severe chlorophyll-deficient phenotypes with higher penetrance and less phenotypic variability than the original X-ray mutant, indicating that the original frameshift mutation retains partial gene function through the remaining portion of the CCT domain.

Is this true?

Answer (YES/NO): NO